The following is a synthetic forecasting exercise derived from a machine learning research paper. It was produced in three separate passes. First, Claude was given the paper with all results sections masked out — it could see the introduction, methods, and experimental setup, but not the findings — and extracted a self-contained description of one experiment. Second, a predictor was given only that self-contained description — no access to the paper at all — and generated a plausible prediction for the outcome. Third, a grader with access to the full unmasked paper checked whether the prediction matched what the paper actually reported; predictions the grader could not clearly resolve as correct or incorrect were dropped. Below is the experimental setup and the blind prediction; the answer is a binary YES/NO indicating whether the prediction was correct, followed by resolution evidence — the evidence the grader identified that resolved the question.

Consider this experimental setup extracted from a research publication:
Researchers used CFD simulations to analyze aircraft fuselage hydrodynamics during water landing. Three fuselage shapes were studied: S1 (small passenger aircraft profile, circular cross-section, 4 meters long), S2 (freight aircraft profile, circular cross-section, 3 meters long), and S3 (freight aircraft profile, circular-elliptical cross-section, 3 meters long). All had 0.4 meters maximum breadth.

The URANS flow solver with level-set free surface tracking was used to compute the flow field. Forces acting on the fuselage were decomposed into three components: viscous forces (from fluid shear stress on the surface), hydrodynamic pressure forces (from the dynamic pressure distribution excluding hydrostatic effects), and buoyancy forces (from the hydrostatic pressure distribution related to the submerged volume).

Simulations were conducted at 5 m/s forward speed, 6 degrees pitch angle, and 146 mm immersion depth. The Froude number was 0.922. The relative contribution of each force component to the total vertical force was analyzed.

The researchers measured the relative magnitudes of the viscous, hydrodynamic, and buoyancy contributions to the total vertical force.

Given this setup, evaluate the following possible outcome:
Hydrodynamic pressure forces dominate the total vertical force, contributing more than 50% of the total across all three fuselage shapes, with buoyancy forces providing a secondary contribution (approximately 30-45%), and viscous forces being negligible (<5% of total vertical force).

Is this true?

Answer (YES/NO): NO